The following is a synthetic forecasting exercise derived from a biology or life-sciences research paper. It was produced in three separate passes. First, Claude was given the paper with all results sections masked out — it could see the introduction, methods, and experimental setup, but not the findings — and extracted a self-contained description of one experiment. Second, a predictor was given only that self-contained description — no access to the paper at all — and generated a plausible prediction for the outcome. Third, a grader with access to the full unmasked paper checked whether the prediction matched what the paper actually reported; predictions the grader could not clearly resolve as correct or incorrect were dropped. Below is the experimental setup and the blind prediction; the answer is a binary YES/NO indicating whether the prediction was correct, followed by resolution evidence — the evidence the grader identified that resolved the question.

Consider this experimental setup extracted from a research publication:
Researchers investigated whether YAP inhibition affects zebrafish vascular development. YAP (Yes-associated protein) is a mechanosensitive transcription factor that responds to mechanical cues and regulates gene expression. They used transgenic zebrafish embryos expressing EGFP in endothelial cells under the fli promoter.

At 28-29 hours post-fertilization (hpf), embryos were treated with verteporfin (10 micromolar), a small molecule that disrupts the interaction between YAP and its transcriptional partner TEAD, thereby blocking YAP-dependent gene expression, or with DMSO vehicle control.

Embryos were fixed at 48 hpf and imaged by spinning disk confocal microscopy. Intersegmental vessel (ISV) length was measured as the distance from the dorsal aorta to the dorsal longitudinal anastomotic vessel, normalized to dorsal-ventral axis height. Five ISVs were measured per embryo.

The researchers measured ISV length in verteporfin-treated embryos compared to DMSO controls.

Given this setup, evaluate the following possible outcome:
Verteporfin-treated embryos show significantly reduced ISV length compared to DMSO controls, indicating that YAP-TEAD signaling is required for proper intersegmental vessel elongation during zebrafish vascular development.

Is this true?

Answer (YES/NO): YES